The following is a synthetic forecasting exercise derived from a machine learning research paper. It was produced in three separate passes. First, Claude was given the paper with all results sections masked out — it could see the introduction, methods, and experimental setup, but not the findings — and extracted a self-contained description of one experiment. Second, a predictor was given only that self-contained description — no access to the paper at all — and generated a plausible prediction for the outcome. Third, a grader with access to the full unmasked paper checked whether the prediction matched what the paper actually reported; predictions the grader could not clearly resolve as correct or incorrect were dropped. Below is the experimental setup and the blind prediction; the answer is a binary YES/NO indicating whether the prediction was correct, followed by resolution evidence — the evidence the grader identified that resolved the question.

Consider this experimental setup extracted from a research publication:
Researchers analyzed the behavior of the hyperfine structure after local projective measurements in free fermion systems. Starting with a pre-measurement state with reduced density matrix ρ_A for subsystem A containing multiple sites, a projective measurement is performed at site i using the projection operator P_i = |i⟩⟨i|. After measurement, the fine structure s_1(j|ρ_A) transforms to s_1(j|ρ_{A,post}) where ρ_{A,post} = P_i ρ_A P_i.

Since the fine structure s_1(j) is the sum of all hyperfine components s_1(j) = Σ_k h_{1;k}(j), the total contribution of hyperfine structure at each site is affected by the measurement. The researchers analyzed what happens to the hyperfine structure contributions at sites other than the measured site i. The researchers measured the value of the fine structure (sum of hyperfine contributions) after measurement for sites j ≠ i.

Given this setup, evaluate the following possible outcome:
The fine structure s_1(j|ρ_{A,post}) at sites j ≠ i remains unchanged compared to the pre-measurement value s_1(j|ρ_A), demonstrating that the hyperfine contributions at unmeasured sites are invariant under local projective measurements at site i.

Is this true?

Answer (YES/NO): NO